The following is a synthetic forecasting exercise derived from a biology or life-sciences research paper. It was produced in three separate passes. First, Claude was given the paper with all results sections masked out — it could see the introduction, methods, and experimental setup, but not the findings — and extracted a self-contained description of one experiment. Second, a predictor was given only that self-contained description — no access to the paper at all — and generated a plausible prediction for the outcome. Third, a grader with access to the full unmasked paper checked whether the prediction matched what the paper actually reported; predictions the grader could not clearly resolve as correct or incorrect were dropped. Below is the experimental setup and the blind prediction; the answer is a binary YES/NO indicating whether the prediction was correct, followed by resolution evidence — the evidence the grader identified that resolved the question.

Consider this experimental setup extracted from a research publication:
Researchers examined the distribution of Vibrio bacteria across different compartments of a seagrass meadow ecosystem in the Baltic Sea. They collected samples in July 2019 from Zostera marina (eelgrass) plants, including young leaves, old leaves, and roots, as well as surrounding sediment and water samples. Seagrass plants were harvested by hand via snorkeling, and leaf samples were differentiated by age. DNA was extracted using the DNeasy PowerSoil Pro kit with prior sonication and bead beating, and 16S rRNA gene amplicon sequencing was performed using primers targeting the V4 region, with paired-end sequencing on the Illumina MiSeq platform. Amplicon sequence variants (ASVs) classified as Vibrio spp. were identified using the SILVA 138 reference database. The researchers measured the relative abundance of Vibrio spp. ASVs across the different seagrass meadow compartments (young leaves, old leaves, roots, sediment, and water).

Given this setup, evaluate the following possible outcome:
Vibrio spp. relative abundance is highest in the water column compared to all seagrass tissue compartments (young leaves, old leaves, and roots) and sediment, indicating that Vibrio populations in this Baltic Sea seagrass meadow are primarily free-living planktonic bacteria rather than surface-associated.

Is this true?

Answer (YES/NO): NO